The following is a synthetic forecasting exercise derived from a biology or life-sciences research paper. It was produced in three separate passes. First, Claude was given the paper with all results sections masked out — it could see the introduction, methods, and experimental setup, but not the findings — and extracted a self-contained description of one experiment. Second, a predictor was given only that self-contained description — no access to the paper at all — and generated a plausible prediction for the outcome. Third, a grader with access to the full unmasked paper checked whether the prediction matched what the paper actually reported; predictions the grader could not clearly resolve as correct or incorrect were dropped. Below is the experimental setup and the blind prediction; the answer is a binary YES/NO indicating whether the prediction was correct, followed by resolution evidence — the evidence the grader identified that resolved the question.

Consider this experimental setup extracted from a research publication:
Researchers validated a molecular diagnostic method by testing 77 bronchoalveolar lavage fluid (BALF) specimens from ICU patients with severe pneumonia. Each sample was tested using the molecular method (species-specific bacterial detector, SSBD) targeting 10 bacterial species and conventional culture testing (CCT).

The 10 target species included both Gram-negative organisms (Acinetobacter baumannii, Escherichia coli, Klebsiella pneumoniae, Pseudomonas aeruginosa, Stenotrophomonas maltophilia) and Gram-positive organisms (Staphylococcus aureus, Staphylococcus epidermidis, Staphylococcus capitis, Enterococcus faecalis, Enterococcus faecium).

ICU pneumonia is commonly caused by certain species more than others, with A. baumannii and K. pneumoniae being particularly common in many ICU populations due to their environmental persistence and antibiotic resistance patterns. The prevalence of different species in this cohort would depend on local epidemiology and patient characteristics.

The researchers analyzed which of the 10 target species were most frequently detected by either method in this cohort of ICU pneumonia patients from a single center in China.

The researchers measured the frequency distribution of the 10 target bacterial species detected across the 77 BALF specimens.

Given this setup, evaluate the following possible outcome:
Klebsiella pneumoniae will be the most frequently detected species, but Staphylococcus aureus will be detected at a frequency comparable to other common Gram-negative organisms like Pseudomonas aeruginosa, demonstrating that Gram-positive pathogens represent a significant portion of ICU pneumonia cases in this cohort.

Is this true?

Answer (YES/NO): NO